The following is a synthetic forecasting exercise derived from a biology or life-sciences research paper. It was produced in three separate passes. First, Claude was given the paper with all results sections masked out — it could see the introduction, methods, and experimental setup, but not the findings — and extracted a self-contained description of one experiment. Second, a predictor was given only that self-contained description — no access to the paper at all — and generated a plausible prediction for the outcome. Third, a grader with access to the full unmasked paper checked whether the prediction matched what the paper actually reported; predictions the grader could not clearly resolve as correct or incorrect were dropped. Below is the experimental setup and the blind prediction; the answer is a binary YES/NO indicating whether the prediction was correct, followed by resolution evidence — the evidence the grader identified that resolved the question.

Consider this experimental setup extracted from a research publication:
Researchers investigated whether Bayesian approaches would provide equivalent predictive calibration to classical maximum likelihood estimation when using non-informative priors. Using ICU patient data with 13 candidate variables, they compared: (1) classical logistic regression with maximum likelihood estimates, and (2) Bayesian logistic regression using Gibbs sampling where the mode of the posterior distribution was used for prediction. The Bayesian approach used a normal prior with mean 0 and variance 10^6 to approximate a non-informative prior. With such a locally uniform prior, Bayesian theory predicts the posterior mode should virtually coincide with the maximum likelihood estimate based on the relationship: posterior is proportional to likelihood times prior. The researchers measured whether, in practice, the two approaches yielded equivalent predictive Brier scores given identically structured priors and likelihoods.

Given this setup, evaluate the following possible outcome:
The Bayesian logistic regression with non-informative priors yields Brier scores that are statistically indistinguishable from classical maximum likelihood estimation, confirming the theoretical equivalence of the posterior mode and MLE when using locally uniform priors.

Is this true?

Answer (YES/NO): NO